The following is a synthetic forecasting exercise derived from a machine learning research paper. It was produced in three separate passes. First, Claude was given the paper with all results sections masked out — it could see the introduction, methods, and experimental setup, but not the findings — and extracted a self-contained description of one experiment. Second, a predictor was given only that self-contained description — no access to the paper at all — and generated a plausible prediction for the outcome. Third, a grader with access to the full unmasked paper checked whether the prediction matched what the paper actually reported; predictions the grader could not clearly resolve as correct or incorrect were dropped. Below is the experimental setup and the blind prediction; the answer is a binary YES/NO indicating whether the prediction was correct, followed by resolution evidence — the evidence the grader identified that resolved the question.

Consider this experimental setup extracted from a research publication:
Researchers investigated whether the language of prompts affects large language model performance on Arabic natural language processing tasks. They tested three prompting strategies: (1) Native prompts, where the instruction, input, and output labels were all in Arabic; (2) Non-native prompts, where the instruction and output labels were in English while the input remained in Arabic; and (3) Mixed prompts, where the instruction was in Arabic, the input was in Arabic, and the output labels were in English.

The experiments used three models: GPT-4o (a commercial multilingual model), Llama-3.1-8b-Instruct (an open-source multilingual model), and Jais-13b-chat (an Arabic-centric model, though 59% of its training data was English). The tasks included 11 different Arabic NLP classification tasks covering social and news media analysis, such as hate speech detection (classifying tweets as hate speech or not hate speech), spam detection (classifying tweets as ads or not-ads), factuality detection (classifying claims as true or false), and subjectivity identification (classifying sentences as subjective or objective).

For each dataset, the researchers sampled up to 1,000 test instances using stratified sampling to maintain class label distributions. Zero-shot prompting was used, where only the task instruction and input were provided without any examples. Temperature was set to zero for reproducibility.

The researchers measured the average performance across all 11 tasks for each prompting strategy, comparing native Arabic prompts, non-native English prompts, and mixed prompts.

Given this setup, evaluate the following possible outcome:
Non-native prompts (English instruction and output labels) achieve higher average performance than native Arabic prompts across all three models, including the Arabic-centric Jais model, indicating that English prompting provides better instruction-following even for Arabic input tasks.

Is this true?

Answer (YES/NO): YES